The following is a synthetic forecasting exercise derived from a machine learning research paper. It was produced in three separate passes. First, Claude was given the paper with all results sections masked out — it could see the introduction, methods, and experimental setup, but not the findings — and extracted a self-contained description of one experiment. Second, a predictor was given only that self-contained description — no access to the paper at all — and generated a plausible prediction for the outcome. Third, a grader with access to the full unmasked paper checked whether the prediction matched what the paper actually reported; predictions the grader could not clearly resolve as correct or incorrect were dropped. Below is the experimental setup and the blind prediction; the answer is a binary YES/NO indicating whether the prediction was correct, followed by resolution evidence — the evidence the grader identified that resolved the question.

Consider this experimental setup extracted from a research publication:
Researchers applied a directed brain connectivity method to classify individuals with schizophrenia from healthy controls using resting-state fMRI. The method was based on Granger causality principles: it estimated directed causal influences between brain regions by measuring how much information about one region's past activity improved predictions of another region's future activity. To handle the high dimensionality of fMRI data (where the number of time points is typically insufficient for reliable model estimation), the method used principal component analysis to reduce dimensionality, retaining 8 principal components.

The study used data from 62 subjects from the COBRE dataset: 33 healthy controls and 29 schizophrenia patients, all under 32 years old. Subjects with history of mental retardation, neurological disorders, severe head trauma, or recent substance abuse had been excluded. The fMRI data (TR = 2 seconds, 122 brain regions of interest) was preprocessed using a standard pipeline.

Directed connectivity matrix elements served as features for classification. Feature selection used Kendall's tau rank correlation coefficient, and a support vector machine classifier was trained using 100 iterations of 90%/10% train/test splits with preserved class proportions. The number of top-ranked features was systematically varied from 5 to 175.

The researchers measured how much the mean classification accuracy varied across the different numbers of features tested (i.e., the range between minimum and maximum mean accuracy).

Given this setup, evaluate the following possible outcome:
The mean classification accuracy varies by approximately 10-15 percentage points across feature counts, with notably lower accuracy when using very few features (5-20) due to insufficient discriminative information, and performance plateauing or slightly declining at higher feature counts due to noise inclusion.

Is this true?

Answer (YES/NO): NO